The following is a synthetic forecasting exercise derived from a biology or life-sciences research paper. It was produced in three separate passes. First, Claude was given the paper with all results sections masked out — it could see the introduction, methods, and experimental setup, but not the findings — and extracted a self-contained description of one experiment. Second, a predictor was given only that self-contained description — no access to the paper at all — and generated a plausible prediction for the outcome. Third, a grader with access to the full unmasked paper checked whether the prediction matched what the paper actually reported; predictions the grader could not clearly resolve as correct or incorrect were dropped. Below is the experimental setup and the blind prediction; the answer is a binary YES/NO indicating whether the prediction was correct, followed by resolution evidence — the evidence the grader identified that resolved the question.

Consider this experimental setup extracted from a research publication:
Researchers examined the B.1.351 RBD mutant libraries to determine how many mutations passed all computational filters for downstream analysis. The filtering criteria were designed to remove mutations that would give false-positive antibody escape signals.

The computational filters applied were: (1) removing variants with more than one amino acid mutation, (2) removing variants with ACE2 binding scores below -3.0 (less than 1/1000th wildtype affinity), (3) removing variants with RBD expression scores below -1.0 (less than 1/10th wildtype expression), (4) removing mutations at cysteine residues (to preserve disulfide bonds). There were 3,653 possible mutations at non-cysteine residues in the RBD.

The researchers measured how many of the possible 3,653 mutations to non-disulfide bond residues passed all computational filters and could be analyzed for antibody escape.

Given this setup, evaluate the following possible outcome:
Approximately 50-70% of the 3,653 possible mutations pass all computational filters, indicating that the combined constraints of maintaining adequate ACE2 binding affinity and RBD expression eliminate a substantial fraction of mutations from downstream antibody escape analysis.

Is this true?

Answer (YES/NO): YES